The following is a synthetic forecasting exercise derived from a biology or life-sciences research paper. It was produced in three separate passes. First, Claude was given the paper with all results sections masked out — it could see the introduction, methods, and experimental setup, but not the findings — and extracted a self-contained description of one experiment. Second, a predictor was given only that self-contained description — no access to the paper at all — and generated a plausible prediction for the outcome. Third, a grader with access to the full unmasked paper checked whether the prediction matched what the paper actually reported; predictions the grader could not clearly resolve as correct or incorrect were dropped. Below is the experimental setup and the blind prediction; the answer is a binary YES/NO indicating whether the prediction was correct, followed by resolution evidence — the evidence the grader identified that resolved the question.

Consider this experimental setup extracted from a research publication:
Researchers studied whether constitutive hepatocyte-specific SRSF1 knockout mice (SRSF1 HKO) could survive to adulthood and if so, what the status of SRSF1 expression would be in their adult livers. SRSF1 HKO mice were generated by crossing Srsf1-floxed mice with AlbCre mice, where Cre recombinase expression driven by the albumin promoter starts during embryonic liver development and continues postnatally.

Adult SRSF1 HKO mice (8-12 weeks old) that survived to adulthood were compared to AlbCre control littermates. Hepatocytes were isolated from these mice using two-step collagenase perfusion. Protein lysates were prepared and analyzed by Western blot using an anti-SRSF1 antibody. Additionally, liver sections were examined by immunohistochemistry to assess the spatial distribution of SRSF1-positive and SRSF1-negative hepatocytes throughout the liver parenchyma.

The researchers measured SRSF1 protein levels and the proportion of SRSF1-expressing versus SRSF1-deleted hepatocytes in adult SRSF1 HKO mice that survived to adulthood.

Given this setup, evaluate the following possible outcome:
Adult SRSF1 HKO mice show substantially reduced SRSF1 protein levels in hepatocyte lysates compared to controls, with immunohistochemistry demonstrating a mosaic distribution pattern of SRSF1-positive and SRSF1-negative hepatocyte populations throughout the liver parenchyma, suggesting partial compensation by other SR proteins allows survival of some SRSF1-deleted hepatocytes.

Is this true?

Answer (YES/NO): NO